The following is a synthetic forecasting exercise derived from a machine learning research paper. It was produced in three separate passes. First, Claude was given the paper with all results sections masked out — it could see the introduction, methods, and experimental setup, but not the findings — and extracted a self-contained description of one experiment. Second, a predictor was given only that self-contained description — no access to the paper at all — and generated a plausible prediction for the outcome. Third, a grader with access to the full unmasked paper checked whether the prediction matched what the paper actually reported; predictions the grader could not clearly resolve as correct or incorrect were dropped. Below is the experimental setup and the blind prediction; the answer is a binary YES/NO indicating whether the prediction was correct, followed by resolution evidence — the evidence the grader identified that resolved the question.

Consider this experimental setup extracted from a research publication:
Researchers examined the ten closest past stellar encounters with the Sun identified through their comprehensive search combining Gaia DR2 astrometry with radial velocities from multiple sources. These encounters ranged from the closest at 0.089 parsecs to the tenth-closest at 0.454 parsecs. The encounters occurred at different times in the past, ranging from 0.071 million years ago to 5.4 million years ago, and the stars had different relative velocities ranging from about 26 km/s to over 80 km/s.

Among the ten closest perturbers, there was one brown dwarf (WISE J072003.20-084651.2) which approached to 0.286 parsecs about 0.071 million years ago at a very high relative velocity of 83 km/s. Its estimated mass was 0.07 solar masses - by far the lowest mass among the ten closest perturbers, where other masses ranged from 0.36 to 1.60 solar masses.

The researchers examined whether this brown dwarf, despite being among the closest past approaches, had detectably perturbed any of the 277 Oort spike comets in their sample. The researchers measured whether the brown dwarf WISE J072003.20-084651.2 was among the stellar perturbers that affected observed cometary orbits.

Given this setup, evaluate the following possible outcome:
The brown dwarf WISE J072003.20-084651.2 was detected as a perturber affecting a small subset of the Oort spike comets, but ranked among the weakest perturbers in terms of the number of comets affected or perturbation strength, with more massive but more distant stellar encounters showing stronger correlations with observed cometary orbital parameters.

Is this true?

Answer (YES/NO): NO